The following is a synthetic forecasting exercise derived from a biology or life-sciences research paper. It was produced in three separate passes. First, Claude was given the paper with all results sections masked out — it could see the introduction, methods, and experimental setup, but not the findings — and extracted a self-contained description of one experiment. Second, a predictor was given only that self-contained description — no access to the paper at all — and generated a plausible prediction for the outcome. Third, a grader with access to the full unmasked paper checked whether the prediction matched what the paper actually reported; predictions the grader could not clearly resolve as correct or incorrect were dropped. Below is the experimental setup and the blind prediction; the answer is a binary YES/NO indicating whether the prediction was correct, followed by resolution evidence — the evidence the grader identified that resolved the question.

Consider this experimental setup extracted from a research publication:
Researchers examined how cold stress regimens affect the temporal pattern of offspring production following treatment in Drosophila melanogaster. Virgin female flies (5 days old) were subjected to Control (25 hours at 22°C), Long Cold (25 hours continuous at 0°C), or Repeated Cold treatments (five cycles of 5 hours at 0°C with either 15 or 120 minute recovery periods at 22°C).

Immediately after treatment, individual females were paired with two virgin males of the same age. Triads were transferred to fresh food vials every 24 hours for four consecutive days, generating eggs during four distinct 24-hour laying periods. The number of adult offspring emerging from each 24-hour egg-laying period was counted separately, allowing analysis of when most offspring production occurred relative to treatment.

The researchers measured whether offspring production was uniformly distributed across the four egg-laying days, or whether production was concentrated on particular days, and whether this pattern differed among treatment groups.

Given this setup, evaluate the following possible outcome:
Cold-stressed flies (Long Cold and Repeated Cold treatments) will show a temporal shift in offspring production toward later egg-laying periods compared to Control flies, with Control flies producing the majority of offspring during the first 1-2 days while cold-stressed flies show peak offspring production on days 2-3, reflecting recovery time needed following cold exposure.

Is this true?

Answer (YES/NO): NO